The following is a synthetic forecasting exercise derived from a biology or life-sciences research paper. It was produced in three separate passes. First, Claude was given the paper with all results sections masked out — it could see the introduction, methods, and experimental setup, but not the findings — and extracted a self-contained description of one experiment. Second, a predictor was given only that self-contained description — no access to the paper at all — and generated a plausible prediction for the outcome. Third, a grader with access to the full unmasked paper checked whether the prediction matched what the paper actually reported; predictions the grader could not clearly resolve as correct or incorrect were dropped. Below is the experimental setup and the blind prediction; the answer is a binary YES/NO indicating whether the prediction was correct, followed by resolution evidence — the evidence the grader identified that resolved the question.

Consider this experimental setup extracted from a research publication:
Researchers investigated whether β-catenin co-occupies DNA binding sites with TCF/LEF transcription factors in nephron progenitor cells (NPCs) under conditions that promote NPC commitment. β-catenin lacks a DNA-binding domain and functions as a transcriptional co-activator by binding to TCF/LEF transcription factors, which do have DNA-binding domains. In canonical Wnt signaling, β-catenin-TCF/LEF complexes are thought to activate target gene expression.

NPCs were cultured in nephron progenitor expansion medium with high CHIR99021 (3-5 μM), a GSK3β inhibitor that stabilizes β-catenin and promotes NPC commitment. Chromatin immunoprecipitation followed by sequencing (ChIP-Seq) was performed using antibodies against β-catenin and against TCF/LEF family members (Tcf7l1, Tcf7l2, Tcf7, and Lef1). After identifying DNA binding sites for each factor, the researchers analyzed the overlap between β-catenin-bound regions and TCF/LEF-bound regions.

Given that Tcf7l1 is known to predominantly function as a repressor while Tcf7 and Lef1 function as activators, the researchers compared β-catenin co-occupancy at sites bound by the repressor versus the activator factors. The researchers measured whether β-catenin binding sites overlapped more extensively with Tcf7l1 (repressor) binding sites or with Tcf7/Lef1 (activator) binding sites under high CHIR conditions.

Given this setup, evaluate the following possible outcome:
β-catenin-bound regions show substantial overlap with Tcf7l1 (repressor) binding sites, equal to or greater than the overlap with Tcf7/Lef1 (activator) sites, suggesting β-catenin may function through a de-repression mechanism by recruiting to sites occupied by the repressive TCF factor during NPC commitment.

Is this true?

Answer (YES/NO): NO